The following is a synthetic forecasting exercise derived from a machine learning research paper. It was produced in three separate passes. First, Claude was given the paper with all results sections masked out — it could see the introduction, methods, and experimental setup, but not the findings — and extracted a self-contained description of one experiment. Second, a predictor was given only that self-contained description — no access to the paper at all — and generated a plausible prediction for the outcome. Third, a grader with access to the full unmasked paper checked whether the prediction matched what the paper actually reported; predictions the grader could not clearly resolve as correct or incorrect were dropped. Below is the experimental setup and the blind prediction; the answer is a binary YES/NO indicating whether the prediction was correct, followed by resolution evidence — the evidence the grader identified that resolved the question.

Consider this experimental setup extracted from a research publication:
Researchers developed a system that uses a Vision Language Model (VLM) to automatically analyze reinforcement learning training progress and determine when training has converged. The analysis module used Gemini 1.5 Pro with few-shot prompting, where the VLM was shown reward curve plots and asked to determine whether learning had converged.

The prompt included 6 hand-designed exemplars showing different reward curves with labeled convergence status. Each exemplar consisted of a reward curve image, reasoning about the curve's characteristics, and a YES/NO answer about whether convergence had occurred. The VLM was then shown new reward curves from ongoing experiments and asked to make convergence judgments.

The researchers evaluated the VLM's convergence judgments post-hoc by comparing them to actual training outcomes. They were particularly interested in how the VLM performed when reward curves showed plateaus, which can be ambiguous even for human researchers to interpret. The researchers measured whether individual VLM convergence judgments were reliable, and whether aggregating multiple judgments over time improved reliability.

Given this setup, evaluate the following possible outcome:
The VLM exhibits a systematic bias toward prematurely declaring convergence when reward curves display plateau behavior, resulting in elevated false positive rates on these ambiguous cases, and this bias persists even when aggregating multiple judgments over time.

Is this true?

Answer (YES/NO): NO